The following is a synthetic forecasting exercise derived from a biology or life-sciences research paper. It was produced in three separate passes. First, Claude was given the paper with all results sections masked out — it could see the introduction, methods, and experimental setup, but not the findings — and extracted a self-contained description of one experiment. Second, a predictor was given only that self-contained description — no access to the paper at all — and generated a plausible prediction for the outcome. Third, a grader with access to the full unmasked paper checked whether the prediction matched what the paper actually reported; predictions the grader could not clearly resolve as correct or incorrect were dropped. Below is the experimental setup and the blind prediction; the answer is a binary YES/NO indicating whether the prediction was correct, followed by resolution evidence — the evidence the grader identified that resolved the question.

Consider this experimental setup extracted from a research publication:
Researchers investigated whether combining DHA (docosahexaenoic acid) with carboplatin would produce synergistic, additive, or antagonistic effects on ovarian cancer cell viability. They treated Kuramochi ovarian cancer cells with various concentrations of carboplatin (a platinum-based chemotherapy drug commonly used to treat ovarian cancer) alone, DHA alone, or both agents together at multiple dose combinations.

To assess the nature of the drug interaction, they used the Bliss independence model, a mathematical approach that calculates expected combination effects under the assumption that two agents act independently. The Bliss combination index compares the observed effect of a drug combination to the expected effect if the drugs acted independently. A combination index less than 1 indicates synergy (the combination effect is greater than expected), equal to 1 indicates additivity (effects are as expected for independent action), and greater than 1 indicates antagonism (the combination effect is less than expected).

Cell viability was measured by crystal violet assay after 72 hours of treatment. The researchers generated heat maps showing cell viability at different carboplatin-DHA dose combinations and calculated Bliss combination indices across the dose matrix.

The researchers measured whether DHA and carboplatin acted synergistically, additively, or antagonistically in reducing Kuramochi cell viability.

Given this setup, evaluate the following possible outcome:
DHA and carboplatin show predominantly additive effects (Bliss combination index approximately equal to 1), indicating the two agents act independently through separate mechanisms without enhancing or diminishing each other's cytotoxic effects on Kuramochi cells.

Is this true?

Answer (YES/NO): NO